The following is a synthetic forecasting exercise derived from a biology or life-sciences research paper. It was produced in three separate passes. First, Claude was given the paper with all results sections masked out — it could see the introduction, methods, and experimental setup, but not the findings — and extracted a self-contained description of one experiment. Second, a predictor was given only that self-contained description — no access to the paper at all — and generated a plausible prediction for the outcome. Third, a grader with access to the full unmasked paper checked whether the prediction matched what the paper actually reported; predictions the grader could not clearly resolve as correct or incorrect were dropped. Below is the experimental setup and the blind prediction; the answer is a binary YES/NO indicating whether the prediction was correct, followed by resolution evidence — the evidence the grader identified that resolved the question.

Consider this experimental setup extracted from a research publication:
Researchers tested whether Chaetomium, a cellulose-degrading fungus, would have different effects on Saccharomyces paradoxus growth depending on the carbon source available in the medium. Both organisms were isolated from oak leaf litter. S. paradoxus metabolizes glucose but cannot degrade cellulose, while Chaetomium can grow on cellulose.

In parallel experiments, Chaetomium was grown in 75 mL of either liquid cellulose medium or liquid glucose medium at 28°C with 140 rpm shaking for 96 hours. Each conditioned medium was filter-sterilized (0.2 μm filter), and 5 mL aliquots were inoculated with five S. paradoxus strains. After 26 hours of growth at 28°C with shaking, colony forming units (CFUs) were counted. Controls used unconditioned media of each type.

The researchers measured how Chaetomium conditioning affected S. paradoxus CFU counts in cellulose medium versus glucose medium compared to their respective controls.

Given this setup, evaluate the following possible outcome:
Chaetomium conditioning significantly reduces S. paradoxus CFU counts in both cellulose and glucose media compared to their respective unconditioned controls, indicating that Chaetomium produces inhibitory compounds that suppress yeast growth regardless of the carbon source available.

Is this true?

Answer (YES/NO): NO